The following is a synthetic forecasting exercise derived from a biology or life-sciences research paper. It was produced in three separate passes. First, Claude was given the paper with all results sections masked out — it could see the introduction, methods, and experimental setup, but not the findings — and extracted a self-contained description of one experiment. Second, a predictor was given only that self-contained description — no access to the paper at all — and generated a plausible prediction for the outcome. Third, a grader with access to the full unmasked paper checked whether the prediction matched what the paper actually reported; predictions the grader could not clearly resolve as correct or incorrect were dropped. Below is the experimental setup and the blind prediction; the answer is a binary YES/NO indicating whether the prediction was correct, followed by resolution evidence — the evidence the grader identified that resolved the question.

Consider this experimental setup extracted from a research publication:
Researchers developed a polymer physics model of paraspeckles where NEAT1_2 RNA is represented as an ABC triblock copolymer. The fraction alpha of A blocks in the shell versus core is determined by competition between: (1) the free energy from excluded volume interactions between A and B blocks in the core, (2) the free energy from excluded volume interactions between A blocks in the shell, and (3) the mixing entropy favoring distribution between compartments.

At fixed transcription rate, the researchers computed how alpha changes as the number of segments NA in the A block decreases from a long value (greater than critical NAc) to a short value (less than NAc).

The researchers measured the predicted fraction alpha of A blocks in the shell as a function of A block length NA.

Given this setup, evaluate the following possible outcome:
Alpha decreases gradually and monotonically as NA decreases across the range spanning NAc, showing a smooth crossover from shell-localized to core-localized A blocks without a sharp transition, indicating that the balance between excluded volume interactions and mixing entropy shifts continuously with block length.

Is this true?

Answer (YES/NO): NO